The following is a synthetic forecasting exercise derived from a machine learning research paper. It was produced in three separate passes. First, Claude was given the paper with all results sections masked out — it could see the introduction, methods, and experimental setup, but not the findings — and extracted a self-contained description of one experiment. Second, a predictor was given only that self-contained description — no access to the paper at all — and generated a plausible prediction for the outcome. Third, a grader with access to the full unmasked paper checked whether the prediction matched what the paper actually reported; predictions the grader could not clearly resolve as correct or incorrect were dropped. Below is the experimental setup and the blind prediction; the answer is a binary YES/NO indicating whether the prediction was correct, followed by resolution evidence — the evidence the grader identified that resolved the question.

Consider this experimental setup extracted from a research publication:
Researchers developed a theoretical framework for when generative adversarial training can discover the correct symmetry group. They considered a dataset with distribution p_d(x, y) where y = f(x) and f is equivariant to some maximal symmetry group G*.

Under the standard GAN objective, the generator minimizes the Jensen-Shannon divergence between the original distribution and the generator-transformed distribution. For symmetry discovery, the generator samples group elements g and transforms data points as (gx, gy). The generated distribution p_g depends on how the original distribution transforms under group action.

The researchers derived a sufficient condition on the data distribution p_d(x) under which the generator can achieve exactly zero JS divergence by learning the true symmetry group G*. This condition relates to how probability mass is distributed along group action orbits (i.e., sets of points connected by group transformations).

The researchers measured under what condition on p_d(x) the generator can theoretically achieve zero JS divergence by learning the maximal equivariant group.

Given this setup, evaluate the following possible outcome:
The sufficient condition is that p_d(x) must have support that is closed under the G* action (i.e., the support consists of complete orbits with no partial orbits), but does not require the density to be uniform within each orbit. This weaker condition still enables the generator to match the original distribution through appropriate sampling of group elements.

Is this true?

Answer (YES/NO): NO